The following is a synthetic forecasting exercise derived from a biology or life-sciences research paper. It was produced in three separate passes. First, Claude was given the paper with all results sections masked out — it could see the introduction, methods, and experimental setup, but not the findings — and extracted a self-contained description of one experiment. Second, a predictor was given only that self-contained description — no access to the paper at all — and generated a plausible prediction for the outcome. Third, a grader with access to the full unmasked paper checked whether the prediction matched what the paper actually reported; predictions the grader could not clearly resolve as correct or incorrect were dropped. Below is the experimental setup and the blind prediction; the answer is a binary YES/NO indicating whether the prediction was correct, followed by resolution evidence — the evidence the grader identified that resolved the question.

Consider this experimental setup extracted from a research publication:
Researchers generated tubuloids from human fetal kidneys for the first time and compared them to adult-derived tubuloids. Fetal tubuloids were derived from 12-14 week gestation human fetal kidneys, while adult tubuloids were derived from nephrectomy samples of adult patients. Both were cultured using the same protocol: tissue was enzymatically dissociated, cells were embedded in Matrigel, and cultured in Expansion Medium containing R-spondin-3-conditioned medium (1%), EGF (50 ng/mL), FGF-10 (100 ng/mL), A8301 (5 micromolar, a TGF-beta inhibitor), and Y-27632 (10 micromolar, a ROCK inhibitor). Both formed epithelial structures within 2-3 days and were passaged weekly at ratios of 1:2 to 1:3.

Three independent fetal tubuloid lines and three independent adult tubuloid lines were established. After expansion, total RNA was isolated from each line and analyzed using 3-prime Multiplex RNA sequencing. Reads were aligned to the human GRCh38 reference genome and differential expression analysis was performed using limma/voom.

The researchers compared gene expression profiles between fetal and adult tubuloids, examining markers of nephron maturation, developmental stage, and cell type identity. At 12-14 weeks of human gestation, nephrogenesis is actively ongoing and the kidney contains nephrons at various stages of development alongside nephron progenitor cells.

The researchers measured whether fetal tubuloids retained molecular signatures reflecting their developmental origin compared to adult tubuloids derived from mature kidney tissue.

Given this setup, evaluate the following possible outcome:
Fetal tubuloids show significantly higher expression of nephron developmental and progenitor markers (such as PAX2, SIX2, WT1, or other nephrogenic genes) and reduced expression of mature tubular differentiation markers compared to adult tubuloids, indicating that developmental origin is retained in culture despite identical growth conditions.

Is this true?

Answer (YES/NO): NO